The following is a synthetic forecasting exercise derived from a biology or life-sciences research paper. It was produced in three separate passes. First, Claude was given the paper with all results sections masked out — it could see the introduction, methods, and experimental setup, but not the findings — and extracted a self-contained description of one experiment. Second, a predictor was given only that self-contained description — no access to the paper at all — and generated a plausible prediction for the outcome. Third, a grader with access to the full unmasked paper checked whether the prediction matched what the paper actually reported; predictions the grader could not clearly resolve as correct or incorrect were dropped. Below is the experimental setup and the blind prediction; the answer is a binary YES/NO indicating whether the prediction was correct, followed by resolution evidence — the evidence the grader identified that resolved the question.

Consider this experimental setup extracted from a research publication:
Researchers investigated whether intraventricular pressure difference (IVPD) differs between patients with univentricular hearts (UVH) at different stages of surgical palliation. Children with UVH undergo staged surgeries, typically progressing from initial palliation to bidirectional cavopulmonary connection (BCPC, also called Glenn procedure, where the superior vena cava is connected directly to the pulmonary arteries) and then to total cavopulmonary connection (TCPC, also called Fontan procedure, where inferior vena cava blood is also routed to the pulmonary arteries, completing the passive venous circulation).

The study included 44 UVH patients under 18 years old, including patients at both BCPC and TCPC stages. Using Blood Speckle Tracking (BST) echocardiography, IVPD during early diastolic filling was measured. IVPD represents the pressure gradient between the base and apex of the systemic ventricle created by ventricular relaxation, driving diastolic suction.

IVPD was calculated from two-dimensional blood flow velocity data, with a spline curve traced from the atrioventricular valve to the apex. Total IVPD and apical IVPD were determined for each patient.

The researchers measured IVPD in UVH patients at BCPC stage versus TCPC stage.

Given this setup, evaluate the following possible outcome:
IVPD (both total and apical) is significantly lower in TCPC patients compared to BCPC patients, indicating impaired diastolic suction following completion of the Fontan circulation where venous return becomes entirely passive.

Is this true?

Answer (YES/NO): NO